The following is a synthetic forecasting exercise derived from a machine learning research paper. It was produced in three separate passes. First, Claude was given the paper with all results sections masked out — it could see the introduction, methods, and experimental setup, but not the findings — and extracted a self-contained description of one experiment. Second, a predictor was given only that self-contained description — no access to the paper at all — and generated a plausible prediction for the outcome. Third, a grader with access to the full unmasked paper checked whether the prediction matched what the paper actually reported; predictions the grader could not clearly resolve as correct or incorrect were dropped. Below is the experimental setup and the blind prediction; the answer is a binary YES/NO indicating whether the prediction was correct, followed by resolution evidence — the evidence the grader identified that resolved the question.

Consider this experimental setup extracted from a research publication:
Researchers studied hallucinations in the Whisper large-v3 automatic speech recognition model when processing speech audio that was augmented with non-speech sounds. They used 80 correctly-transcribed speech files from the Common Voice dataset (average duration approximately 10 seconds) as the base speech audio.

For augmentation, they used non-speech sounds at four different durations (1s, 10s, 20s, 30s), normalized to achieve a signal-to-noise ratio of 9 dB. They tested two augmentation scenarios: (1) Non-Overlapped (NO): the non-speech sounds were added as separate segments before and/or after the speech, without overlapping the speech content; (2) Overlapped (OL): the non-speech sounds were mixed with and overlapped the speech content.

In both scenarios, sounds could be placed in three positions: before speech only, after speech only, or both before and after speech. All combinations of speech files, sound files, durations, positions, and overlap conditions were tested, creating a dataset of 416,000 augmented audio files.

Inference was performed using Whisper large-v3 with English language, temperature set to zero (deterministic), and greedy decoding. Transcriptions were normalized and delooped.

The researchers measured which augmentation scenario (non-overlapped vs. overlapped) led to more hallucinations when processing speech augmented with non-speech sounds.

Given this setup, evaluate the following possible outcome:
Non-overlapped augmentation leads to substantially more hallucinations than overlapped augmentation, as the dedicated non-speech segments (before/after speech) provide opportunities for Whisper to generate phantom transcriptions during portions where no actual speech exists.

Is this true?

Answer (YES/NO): NO